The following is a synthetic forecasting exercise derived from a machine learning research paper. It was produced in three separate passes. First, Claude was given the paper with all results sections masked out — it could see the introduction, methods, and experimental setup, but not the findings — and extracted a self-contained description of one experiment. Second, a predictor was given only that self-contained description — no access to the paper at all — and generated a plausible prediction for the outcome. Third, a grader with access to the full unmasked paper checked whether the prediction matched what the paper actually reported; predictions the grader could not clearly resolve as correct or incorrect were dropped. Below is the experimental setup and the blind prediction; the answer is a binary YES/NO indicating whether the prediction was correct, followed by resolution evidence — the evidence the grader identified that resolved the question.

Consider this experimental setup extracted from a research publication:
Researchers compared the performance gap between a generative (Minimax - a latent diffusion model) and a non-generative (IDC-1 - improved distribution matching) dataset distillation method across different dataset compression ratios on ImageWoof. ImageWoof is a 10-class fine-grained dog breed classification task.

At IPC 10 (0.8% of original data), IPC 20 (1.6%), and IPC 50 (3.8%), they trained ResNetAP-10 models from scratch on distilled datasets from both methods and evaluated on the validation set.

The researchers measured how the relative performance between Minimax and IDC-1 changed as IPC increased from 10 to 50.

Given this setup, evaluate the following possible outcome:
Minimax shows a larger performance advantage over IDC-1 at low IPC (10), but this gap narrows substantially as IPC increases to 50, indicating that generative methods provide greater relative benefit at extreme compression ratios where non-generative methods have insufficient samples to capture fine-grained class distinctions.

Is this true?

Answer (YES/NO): NO